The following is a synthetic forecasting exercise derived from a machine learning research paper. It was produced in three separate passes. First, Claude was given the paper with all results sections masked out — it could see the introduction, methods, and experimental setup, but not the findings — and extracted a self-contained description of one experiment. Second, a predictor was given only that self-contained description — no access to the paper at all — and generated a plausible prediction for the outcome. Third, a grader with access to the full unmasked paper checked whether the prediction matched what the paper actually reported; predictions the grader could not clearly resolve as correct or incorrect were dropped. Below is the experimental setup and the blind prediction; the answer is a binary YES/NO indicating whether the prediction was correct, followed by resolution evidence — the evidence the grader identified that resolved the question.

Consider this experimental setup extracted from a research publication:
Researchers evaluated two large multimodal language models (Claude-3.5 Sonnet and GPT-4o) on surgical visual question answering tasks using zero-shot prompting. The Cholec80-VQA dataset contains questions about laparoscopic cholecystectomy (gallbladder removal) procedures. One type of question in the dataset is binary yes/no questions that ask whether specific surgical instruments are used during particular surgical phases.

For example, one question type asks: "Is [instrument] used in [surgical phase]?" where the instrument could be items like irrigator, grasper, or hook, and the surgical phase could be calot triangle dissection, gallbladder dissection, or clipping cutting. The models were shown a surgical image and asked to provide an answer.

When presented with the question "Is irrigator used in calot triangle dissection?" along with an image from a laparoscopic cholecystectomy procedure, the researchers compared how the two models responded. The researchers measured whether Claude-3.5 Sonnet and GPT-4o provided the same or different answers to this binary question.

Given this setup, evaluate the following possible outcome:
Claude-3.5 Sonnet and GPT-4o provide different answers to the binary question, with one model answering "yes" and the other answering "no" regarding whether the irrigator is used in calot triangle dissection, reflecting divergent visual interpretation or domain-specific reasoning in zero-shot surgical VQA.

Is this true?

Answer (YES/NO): YES